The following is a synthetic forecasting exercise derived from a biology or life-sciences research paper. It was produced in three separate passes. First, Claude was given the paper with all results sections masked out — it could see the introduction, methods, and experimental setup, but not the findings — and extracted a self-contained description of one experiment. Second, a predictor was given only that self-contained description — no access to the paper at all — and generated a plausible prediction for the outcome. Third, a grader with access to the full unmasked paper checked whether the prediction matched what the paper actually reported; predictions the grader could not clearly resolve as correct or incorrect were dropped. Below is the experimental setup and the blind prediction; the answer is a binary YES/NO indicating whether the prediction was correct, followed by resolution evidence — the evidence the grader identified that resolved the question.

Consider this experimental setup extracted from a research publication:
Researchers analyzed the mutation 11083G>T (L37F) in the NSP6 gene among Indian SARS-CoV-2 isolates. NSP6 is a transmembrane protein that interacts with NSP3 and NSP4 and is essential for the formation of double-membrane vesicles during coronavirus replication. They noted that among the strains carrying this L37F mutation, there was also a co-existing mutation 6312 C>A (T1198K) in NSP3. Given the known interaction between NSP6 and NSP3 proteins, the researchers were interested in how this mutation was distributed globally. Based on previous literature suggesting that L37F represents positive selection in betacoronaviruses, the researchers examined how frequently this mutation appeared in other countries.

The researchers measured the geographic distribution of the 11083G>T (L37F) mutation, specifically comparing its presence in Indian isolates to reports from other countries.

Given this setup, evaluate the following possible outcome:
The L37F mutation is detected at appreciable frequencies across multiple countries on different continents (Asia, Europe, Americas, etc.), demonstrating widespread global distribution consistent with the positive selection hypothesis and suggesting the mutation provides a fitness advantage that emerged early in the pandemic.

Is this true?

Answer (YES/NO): NO